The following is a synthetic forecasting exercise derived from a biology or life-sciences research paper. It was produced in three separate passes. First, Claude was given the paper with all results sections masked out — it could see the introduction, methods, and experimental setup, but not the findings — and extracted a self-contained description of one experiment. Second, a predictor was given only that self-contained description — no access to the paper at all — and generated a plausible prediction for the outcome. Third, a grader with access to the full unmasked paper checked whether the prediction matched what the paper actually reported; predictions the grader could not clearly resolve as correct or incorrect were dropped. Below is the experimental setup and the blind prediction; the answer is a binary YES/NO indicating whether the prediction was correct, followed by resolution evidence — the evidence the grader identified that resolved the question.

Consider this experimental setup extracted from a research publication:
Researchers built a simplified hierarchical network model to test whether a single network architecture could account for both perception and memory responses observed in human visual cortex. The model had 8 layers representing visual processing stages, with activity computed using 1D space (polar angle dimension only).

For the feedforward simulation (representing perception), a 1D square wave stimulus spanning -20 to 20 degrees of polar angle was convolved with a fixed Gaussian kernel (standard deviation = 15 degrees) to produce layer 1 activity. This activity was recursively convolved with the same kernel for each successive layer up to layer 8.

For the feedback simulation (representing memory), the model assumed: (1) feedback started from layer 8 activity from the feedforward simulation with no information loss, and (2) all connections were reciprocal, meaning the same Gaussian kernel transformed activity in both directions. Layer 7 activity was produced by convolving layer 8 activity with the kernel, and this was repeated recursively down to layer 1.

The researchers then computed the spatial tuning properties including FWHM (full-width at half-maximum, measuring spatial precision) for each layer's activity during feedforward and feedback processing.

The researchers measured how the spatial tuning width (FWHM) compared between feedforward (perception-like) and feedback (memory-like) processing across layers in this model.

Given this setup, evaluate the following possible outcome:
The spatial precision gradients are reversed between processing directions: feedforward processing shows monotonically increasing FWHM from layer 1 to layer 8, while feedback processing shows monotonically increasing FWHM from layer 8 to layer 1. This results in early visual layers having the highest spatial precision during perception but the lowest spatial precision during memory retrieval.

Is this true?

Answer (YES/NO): YES